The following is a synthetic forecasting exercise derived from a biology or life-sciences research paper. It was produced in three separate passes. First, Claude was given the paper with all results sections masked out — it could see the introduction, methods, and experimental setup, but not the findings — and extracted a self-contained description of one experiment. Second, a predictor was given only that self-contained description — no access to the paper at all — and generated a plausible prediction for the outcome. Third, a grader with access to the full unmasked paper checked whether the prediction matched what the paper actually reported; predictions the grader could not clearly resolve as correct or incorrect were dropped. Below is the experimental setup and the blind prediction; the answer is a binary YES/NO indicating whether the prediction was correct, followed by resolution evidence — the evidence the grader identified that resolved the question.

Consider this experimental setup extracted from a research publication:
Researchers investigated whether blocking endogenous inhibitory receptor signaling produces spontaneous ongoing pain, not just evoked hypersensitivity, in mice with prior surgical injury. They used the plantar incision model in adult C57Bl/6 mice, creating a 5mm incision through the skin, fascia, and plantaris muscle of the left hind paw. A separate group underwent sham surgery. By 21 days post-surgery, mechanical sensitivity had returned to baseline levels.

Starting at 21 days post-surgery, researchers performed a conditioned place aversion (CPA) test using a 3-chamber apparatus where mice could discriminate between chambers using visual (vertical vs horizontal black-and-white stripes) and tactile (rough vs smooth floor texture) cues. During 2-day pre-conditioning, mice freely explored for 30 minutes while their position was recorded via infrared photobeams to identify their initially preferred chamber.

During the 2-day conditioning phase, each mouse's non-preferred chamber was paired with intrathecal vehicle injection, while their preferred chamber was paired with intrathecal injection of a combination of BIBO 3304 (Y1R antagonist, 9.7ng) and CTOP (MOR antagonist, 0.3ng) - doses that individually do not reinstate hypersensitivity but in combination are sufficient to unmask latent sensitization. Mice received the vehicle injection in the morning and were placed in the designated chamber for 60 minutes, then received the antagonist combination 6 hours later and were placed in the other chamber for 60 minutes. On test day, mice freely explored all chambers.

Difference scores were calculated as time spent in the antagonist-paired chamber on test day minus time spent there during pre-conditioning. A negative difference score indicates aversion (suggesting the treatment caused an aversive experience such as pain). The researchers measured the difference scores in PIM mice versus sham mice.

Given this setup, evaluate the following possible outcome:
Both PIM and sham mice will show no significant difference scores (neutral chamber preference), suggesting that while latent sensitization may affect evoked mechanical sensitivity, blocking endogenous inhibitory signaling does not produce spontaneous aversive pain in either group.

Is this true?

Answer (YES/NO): NO